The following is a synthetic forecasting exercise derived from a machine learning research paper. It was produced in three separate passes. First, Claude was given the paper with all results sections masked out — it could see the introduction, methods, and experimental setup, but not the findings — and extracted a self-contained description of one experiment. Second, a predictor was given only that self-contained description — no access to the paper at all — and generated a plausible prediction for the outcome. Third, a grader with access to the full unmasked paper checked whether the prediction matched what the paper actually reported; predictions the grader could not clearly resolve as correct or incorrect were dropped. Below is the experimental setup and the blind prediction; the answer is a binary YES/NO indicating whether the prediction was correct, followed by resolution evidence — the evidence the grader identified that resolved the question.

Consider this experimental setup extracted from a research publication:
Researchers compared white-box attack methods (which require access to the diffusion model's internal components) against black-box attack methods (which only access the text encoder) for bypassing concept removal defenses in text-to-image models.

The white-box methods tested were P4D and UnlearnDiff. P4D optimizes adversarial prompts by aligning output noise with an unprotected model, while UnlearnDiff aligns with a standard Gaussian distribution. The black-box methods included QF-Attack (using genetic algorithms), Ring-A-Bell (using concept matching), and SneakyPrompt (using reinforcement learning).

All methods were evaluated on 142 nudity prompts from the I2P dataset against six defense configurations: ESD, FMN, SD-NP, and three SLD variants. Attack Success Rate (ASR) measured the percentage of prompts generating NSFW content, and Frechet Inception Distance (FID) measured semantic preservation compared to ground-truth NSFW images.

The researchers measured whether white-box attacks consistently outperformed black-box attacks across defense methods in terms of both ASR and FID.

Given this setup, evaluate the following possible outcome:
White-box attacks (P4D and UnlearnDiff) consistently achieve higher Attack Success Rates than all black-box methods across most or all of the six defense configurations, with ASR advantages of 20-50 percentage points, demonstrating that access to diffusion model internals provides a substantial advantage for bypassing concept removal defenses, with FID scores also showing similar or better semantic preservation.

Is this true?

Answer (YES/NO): NO